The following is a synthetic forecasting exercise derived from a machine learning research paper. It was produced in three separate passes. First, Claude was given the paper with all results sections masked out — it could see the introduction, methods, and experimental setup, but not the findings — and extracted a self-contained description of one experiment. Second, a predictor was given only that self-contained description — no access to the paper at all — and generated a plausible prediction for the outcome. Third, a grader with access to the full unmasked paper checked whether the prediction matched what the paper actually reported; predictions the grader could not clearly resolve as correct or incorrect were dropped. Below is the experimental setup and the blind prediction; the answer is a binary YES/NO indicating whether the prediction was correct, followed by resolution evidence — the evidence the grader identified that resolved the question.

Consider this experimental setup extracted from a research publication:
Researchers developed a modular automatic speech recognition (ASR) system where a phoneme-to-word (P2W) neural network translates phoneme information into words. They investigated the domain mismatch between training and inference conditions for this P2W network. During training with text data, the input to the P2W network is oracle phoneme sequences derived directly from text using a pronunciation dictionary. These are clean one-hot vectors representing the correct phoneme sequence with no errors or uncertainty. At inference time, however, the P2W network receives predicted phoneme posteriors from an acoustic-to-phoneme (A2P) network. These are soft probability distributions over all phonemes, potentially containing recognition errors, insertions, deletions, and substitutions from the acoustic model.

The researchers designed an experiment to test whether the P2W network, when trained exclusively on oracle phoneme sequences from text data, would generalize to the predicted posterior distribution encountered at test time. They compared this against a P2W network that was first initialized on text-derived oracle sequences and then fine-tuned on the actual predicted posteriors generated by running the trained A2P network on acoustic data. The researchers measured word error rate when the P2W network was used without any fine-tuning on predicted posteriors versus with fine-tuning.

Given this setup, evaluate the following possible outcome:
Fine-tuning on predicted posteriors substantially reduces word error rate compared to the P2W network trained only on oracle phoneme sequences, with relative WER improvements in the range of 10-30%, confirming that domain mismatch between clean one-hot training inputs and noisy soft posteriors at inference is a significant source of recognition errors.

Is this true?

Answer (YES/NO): NO